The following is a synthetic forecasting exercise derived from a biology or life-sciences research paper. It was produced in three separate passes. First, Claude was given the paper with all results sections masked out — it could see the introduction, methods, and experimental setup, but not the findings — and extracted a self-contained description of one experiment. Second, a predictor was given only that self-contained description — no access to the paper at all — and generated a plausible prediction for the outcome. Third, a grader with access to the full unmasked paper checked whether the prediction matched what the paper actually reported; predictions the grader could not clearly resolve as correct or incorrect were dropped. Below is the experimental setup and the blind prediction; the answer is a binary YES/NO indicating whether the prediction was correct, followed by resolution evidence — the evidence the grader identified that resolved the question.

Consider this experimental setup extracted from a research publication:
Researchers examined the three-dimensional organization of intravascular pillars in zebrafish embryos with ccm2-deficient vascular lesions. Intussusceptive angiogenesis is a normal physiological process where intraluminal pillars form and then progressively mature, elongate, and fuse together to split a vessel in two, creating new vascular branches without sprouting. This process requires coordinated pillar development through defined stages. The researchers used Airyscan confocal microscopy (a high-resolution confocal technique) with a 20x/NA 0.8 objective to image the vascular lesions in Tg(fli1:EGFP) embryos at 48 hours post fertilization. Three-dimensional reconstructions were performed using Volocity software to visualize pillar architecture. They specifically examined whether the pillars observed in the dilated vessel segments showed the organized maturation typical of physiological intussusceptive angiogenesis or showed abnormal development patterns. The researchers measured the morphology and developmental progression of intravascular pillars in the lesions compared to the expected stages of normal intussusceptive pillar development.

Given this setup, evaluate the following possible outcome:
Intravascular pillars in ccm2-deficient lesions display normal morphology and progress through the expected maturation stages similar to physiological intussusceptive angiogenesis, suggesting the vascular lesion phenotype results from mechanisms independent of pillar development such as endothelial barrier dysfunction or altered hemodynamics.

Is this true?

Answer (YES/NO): NO